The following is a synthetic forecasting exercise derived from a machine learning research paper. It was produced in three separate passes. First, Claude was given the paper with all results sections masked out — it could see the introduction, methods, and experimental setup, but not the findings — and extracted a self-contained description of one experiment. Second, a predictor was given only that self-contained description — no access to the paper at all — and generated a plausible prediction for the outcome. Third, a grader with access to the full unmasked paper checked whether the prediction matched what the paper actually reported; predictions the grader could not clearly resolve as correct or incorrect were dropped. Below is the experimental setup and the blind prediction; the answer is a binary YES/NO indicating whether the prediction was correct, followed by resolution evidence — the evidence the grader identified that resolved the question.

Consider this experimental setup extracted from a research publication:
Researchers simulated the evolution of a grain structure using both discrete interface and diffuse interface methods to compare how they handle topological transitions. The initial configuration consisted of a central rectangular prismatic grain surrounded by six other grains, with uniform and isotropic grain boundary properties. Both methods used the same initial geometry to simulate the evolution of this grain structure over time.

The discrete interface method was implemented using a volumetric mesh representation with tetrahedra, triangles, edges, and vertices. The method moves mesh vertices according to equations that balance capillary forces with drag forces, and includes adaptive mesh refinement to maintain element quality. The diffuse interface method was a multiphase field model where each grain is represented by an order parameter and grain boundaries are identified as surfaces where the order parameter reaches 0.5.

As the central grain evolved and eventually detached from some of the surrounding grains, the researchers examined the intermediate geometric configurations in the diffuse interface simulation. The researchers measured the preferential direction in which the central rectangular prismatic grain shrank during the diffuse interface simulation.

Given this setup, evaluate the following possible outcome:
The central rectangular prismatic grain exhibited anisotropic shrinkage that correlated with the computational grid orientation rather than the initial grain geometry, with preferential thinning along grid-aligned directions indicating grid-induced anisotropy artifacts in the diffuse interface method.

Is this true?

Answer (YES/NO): NO